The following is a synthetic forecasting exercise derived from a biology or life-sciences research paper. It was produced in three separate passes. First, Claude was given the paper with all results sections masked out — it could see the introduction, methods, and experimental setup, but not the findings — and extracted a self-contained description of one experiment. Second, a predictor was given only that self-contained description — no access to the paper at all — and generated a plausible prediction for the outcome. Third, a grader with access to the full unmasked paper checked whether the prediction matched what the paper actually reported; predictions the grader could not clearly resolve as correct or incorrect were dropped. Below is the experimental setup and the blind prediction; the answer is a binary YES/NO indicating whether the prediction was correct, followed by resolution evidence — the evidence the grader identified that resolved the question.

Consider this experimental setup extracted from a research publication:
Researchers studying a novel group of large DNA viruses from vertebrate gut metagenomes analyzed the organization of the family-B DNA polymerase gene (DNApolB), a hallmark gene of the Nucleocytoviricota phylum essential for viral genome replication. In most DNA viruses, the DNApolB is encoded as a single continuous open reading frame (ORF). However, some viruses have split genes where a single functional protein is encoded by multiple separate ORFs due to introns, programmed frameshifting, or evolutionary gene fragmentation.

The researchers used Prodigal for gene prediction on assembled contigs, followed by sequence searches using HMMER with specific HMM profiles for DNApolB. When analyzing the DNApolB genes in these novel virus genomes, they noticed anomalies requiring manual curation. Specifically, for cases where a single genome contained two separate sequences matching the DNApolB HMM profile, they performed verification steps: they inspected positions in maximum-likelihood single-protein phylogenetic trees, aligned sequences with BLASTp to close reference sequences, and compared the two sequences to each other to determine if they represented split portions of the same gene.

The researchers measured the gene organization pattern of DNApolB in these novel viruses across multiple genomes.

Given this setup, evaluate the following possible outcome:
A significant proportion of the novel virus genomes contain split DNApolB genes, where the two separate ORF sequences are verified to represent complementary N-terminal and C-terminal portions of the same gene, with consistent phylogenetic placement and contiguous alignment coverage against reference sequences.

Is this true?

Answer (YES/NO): YES